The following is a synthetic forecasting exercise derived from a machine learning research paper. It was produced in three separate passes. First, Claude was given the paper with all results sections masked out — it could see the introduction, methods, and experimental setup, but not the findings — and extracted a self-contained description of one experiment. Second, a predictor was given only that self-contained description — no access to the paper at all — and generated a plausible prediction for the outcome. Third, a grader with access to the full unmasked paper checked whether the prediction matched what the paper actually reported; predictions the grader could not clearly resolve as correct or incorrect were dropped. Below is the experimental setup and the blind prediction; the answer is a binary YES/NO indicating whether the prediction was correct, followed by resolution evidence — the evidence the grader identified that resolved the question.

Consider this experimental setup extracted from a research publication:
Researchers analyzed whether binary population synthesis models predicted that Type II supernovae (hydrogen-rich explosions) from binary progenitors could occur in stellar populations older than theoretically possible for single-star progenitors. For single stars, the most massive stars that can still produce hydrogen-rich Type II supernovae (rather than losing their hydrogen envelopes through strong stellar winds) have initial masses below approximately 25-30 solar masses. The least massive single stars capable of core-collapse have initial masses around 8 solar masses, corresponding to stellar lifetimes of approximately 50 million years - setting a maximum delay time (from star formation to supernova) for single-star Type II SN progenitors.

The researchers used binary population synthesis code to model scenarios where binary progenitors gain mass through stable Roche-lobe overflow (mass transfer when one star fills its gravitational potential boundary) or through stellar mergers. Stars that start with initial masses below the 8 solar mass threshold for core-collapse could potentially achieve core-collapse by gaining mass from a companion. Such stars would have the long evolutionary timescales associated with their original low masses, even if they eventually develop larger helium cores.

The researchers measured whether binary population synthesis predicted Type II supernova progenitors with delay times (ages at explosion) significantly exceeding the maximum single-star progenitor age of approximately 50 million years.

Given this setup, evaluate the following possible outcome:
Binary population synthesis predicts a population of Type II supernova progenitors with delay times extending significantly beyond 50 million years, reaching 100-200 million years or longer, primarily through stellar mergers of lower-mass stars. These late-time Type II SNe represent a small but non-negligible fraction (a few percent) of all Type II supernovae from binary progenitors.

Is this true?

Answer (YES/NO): YES